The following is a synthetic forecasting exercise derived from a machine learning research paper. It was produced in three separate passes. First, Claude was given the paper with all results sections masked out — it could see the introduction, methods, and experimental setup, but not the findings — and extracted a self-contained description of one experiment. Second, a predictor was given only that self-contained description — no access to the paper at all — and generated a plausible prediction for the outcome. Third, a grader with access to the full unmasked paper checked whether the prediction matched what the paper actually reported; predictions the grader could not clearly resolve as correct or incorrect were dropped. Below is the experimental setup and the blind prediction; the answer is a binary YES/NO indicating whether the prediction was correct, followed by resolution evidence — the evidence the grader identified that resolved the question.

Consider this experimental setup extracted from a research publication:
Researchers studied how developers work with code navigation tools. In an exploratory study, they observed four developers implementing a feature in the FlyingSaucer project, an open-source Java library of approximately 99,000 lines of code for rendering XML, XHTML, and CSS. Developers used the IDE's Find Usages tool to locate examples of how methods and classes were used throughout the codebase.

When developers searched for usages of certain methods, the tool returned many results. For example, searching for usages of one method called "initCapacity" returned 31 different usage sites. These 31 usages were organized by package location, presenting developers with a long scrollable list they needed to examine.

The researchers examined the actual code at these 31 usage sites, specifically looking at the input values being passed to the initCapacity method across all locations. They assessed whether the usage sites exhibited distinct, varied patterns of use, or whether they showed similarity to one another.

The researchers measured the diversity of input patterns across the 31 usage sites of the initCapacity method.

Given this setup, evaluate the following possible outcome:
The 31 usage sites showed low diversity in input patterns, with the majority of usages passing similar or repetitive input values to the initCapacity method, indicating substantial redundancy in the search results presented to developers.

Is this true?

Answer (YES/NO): YES